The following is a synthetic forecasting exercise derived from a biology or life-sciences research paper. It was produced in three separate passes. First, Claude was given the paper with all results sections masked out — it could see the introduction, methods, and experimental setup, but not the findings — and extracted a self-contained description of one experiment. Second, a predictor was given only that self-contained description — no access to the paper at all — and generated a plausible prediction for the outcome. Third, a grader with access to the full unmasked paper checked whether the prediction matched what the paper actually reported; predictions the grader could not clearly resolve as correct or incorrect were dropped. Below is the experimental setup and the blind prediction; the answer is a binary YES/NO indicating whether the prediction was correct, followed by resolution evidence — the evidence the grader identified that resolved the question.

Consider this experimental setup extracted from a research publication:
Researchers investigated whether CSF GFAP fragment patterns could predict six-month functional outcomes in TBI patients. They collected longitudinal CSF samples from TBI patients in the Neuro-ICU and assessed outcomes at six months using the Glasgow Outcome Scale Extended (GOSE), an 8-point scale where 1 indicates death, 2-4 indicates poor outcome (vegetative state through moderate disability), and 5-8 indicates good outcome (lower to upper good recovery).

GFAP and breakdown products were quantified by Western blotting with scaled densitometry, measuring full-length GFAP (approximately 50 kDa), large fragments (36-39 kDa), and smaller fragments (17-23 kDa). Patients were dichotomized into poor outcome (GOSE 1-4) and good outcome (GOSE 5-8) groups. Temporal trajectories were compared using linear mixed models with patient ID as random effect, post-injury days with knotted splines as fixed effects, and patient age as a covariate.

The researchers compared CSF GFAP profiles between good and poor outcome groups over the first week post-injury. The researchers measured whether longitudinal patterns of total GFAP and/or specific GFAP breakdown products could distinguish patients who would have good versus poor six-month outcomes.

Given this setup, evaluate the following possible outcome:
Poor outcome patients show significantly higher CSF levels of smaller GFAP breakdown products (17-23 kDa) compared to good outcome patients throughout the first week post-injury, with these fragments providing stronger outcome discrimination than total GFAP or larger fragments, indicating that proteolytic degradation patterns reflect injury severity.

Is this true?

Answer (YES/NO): NO